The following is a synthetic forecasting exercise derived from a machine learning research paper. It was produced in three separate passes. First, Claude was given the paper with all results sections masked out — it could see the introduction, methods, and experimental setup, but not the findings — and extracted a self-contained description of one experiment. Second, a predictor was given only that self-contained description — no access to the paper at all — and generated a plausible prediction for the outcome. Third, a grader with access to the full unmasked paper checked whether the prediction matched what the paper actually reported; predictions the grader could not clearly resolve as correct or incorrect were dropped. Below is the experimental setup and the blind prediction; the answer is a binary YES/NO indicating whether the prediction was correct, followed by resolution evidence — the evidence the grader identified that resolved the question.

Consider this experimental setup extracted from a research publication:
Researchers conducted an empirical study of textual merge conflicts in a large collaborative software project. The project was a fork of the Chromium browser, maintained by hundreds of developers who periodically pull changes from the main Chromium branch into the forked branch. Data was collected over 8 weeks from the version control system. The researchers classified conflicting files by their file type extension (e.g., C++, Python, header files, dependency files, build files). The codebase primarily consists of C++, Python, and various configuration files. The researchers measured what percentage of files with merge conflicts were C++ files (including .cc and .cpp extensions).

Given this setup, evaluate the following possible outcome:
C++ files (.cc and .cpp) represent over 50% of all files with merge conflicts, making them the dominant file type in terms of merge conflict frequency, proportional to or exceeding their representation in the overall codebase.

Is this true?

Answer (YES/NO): NO